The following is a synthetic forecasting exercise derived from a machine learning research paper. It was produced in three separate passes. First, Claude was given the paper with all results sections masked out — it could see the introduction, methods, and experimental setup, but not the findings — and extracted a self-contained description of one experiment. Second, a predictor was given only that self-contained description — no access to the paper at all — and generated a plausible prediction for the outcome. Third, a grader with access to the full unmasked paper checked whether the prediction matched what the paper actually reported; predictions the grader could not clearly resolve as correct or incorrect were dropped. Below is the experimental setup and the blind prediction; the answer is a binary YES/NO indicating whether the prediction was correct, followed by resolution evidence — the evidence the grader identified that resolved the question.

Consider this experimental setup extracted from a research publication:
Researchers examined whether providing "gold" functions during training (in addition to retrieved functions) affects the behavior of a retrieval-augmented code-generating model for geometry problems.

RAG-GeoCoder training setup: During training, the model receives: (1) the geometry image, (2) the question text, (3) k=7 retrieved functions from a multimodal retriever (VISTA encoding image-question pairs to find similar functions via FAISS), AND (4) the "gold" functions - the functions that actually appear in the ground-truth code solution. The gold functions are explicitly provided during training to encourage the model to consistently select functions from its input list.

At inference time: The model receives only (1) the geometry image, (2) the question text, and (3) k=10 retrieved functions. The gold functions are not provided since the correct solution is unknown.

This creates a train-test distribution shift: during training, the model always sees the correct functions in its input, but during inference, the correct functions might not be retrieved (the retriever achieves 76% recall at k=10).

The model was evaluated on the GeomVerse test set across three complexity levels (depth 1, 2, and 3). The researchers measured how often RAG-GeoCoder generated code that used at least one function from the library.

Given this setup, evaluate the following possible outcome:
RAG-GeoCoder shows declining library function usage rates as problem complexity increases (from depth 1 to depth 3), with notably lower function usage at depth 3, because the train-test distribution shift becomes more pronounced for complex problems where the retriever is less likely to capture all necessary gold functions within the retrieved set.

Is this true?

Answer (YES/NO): NO